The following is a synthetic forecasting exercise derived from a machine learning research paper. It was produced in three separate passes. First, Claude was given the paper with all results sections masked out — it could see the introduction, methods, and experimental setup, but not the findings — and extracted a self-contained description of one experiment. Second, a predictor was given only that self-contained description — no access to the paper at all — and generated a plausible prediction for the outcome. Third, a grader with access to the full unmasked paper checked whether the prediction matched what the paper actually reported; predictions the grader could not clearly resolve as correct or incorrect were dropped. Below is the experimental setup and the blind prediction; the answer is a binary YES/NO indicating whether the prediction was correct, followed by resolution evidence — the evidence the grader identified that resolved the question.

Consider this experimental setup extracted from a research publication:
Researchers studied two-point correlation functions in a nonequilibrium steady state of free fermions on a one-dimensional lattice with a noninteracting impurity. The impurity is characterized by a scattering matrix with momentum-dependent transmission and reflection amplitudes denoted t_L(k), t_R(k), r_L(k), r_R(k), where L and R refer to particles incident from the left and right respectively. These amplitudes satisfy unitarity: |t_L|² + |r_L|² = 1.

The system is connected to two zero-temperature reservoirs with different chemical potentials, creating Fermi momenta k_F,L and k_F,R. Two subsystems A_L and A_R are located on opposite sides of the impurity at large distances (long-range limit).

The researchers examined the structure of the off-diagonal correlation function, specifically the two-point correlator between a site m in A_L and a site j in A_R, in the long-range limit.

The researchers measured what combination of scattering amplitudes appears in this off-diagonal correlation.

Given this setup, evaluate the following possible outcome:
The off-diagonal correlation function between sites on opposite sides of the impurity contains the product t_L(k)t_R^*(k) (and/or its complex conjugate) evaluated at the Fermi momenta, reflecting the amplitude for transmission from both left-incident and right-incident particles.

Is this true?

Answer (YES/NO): NO